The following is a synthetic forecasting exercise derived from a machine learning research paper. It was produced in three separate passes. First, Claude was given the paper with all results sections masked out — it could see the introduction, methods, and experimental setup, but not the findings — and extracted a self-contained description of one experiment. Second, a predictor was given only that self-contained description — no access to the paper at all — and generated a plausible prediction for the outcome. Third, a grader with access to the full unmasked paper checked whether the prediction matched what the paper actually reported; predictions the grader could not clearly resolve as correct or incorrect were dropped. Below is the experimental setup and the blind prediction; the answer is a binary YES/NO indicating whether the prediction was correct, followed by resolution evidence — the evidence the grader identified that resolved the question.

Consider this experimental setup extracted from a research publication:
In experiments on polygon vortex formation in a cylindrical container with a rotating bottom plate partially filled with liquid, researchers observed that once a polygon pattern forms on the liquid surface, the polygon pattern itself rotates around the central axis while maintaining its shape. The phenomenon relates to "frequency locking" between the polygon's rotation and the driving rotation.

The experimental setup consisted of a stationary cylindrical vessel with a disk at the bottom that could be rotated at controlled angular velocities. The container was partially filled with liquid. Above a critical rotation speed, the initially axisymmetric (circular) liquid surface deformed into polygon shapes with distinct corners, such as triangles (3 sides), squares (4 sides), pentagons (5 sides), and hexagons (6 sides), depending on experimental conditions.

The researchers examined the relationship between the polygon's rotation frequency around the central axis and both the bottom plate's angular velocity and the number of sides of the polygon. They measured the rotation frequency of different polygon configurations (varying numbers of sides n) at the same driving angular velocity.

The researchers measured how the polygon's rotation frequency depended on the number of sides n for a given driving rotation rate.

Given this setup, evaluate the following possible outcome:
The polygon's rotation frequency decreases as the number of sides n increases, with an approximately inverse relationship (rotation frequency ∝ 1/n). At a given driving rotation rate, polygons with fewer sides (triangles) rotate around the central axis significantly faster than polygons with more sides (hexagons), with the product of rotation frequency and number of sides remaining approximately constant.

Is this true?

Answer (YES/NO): NO